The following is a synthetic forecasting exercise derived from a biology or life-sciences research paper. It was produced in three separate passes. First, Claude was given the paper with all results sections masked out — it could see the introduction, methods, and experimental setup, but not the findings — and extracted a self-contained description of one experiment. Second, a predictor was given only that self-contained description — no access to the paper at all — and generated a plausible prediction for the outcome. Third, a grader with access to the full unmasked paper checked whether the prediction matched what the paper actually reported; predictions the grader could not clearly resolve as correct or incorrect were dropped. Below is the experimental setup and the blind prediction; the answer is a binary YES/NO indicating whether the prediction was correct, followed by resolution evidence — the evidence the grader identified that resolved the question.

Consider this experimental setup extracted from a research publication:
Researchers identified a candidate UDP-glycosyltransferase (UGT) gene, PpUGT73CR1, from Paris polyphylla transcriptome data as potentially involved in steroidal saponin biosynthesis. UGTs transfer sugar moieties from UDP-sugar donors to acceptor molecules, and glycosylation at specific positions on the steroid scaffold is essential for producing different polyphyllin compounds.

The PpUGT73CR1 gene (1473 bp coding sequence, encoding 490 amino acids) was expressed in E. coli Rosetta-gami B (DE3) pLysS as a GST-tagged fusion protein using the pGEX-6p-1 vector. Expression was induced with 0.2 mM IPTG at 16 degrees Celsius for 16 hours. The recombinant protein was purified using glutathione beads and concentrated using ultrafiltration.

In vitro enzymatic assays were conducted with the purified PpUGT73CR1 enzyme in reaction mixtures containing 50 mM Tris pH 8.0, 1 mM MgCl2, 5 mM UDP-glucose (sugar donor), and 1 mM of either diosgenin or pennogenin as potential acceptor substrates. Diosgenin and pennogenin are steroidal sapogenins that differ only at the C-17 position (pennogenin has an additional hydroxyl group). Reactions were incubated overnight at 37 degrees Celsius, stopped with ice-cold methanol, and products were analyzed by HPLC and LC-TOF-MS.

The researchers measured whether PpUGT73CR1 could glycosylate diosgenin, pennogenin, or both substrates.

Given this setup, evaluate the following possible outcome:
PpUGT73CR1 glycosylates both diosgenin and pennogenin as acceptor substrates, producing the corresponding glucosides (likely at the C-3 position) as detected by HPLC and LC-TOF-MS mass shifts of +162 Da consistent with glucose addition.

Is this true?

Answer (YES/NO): YES